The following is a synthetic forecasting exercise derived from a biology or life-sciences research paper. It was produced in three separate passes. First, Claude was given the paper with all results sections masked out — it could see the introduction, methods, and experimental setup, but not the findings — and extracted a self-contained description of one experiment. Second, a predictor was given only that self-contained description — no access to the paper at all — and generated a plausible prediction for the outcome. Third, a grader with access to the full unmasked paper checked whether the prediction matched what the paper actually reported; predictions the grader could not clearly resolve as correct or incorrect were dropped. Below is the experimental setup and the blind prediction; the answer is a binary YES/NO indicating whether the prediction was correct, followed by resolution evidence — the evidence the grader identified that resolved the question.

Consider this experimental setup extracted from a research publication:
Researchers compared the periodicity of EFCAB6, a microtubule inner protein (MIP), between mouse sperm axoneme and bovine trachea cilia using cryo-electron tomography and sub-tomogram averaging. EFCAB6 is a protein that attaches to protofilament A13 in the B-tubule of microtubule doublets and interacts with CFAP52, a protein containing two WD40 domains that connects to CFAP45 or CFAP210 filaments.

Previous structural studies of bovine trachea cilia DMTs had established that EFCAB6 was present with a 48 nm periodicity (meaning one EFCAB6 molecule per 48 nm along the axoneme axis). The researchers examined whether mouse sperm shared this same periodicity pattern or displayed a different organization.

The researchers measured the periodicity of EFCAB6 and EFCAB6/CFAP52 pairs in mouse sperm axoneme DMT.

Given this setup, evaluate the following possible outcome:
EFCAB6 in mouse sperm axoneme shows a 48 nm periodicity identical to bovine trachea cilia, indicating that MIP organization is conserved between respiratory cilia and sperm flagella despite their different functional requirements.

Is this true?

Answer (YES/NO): NO